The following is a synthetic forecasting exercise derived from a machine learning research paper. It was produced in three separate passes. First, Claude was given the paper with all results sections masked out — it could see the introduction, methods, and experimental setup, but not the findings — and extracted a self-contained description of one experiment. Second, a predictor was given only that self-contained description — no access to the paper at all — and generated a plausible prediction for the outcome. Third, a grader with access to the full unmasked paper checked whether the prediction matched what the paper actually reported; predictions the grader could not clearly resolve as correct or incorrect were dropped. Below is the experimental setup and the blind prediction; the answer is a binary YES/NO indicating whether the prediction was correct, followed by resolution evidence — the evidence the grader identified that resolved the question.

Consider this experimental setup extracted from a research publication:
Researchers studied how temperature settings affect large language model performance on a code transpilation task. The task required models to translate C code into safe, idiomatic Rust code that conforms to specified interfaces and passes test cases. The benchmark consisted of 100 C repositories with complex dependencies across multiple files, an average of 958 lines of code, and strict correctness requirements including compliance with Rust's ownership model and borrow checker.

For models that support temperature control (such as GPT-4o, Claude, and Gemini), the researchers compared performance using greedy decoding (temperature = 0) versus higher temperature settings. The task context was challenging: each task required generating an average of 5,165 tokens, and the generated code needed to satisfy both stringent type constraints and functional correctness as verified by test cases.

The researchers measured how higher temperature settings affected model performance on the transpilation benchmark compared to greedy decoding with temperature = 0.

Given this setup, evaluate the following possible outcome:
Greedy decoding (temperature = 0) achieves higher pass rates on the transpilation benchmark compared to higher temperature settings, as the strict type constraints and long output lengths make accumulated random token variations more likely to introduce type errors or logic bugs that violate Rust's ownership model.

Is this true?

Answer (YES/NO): YES